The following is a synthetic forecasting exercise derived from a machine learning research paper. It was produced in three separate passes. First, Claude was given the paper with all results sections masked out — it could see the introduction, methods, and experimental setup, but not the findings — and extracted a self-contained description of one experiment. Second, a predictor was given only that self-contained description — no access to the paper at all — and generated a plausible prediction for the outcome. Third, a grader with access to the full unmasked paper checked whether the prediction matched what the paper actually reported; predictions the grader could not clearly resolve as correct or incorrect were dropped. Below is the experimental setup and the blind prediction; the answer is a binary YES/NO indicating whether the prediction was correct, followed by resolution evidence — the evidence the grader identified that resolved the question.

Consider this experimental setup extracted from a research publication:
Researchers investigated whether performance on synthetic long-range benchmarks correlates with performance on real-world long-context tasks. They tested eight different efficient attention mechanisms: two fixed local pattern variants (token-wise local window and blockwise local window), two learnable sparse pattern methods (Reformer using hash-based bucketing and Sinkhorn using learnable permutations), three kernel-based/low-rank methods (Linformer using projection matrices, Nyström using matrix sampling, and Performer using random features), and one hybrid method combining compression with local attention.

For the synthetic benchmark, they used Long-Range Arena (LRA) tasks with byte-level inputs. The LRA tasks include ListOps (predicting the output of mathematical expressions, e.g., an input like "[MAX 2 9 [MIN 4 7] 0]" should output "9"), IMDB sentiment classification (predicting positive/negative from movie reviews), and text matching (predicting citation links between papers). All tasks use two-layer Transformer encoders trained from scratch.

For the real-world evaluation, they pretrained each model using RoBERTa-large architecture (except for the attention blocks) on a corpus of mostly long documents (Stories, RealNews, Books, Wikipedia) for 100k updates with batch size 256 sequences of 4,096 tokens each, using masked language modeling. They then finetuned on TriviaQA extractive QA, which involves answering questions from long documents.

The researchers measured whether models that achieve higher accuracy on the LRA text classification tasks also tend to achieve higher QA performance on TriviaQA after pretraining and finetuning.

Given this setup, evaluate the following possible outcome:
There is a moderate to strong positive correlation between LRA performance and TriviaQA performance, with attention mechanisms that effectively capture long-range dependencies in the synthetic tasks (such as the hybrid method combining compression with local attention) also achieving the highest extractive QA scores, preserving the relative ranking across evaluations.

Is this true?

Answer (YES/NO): NO